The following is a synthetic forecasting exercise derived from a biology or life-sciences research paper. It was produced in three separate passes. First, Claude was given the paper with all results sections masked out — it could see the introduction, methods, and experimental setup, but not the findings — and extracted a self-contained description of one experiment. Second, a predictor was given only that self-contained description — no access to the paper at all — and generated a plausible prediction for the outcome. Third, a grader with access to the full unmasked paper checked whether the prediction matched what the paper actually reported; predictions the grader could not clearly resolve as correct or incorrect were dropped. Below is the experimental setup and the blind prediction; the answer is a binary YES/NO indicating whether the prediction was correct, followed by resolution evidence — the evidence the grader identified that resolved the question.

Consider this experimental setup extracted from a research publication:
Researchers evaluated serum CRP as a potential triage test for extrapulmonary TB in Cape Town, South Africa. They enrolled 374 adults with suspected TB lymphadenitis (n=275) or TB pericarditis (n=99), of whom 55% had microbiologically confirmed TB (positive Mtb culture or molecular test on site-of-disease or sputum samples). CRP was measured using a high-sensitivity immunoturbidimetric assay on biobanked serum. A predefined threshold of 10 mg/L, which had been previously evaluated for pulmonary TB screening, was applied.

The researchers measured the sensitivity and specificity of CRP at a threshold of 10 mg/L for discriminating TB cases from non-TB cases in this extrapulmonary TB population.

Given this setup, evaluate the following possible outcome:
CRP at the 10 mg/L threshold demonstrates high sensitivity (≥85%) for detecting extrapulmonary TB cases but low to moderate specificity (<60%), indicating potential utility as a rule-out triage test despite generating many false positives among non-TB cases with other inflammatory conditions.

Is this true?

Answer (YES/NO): YES